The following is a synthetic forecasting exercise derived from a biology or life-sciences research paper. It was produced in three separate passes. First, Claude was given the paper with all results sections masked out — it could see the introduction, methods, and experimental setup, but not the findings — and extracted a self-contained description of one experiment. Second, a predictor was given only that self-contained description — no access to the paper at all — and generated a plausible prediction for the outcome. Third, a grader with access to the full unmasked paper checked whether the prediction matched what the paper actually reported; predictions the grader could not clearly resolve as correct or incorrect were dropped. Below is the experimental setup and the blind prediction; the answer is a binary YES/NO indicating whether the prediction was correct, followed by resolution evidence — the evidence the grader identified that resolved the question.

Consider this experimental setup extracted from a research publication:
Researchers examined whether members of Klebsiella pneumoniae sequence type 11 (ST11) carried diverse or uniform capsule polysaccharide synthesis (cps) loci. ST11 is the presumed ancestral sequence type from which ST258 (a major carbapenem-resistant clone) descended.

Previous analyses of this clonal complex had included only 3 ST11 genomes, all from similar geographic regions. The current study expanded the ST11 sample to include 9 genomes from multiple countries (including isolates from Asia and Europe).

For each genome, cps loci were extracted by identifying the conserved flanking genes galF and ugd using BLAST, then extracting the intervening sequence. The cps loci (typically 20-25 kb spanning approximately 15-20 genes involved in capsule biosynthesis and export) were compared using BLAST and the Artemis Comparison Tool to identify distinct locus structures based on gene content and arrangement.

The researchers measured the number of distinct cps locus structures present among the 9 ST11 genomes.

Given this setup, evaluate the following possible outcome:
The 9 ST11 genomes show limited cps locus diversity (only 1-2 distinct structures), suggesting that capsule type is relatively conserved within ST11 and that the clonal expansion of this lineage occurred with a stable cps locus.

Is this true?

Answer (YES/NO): NO